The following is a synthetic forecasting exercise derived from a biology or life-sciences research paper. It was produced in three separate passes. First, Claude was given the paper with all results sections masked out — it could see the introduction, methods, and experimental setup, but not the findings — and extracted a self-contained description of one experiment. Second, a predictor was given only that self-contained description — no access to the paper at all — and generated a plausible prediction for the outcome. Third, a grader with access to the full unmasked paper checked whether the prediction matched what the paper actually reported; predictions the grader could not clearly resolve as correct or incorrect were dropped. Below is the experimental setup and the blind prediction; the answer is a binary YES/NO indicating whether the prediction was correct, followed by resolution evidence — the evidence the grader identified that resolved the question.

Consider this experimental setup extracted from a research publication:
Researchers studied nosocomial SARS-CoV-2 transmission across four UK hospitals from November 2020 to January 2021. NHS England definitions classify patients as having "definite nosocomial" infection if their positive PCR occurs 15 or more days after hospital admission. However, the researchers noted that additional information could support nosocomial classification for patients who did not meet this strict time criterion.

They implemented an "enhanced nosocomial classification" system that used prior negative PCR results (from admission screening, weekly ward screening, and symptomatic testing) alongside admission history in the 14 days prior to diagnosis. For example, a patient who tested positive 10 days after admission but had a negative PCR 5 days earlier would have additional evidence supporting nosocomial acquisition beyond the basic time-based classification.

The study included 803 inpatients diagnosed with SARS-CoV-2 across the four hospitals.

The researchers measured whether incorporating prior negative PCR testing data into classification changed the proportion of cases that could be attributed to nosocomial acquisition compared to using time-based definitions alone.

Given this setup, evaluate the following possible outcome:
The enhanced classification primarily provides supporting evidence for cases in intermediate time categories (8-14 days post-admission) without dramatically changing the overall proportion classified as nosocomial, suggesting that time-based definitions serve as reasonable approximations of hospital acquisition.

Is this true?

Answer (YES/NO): NO